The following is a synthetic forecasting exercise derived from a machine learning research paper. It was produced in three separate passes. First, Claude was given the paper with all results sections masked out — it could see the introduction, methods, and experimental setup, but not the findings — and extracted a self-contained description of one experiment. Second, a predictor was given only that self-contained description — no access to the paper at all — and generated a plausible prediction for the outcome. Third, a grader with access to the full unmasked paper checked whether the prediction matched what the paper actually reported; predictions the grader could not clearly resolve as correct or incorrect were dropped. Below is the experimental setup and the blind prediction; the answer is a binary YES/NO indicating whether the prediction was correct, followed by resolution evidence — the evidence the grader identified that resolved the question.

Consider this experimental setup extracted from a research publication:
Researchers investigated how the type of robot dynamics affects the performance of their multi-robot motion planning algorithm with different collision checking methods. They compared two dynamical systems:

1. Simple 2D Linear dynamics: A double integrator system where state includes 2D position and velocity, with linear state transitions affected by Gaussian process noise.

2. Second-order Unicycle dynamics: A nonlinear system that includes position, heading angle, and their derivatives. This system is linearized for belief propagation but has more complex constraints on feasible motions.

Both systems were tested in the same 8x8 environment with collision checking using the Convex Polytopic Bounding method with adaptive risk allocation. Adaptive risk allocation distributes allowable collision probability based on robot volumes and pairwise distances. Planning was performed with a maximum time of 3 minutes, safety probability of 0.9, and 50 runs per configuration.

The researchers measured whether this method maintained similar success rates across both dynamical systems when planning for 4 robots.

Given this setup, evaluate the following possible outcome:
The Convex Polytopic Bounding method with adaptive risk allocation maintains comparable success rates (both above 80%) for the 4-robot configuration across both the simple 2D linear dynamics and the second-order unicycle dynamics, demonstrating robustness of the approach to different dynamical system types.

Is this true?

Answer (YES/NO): YES